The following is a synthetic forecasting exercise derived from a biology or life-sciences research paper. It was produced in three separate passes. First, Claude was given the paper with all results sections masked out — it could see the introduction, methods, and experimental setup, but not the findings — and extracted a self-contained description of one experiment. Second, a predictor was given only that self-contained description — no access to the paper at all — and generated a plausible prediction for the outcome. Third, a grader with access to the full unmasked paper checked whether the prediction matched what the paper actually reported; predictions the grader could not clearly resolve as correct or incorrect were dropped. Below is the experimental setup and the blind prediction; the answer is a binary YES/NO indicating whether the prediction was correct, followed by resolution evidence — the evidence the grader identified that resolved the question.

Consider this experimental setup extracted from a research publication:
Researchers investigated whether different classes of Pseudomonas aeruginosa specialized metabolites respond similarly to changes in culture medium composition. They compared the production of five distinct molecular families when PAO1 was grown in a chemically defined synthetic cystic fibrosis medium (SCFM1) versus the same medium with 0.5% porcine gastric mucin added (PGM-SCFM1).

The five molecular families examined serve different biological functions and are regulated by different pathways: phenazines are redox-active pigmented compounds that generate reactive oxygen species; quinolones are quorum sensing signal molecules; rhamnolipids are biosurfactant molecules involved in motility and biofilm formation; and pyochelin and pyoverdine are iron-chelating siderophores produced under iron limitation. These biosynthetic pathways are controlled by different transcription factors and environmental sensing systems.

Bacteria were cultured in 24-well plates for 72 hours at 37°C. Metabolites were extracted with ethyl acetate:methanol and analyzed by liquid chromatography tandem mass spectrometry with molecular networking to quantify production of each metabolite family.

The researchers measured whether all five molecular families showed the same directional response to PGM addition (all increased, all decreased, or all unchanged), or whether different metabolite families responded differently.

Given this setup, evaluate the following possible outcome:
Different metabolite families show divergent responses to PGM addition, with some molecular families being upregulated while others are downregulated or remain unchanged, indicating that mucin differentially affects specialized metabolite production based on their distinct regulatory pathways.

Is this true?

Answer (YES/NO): YES